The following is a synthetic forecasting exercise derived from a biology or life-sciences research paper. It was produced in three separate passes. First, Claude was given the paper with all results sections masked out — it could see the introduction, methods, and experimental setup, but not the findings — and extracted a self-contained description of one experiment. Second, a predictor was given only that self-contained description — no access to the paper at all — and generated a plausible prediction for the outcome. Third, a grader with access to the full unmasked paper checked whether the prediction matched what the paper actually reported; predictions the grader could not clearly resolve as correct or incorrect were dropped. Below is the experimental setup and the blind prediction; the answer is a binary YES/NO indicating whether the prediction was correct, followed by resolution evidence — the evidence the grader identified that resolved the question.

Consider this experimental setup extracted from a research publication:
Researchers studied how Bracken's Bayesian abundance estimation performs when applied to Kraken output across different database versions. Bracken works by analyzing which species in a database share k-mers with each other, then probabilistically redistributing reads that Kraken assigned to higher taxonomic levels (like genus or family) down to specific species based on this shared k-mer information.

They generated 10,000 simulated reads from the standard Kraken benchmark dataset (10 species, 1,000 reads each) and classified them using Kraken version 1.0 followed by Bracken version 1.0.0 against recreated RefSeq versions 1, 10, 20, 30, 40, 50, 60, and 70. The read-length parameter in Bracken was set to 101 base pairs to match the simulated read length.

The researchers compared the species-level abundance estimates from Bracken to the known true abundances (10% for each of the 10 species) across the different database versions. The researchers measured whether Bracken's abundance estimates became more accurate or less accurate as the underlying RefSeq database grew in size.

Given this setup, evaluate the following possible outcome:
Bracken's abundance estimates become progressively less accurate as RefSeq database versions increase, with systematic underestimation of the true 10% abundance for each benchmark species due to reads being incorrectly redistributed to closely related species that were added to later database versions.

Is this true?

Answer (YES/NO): NO